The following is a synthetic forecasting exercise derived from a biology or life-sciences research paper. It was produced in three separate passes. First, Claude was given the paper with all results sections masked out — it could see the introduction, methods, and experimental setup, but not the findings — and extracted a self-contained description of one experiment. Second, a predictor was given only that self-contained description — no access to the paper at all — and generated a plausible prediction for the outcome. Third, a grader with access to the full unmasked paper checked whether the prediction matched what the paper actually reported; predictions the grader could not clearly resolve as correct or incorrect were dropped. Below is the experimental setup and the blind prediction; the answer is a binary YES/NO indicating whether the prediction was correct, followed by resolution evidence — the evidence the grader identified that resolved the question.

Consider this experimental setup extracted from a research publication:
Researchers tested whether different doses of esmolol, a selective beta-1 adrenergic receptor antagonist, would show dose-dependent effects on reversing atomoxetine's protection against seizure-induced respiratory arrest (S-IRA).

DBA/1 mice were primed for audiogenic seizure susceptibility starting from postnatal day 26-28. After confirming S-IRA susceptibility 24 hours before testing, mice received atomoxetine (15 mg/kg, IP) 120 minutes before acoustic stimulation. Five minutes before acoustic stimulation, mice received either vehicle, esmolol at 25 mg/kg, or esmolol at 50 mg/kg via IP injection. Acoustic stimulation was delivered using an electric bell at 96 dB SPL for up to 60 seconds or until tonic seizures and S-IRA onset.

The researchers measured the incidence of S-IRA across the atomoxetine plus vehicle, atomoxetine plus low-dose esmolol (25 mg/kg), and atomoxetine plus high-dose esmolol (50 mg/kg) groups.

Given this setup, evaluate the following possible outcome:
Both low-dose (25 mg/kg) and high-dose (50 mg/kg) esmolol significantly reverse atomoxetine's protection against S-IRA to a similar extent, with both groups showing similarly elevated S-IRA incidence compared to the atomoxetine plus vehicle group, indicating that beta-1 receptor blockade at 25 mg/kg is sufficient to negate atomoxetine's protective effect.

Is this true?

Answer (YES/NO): NO